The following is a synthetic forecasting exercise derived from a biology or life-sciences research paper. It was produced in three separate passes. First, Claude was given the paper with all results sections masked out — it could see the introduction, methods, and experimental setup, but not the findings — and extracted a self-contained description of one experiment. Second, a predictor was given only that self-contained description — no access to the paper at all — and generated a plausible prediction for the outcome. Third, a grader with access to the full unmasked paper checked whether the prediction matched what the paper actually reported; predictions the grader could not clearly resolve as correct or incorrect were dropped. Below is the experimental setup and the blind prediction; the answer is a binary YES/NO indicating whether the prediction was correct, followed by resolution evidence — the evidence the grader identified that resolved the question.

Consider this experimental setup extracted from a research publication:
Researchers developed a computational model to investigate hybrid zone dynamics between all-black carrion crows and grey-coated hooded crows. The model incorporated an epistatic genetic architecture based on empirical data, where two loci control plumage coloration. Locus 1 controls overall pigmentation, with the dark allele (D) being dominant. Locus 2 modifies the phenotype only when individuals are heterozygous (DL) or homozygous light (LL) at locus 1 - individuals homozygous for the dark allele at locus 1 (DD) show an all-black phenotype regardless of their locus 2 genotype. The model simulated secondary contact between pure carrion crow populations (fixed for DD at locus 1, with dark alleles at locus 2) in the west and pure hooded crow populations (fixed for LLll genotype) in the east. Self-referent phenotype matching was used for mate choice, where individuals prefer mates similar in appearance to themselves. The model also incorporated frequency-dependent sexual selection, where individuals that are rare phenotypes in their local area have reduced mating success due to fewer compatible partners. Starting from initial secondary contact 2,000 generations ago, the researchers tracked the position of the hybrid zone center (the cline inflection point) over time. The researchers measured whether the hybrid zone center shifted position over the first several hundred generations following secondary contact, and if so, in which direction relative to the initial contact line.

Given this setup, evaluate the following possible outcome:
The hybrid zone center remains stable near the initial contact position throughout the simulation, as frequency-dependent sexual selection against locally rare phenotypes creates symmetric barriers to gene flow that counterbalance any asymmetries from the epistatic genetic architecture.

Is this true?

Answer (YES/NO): NO